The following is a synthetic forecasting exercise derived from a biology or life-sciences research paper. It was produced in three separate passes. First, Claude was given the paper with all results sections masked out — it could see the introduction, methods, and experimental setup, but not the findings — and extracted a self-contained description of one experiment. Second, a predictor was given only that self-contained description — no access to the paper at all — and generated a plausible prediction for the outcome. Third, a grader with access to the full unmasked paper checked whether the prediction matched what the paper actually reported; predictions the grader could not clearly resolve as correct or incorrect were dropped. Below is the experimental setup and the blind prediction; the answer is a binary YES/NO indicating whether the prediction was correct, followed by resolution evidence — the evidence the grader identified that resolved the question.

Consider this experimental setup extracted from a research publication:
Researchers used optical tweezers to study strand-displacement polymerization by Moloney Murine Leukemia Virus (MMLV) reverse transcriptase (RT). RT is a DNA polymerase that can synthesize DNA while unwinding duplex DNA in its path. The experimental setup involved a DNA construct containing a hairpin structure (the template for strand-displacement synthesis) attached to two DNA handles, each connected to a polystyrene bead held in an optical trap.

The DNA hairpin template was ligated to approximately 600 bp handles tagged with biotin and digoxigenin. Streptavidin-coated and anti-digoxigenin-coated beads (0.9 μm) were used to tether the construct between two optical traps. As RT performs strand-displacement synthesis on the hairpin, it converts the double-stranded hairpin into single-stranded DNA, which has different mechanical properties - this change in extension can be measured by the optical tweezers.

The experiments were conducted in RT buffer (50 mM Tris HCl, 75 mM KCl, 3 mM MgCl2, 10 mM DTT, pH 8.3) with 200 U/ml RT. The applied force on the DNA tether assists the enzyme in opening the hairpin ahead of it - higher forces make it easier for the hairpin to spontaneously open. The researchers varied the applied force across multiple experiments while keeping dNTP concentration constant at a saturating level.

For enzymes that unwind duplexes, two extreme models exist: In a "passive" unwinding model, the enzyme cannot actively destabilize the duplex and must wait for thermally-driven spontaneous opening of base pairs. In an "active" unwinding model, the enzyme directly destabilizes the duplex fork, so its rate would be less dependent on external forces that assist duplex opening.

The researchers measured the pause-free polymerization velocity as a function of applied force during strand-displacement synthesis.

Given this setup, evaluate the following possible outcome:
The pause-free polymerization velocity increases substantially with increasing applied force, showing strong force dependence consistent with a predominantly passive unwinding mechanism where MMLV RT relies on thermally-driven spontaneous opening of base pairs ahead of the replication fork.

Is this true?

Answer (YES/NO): YES